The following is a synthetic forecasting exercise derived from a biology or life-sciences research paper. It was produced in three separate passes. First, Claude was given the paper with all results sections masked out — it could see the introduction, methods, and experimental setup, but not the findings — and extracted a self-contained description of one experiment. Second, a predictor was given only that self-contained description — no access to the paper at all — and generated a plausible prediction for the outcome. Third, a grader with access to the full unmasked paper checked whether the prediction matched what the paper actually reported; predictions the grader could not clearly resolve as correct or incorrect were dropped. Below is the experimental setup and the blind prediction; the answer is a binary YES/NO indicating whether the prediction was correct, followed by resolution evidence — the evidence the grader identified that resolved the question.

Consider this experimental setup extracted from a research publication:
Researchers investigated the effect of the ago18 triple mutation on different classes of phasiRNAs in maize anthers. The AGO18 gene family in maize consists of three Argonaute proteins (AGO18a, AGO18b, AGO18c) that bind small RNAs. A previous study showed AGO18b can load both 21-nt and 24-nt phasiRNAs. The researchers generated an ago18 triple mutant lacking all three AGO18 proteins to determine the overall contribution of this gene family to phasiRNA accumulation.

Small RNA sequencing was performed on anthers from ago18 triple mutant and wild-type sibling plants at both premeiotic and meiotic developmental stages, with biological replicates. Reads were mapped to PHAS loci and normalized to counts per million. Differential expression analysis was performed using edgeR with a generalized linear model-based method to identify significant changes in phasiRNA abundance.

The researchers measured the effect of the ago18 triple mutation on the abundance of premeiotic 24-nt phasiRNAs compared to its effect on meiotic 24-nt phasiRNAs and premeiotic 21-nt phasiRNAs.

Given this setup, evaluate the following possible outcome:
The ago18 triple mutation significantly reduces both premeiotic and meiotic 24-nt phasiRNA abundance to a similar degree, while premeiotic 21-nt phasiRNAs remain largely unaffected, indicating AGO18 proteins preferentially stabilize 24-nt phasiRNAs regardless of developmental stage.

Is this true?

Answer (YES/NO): NO